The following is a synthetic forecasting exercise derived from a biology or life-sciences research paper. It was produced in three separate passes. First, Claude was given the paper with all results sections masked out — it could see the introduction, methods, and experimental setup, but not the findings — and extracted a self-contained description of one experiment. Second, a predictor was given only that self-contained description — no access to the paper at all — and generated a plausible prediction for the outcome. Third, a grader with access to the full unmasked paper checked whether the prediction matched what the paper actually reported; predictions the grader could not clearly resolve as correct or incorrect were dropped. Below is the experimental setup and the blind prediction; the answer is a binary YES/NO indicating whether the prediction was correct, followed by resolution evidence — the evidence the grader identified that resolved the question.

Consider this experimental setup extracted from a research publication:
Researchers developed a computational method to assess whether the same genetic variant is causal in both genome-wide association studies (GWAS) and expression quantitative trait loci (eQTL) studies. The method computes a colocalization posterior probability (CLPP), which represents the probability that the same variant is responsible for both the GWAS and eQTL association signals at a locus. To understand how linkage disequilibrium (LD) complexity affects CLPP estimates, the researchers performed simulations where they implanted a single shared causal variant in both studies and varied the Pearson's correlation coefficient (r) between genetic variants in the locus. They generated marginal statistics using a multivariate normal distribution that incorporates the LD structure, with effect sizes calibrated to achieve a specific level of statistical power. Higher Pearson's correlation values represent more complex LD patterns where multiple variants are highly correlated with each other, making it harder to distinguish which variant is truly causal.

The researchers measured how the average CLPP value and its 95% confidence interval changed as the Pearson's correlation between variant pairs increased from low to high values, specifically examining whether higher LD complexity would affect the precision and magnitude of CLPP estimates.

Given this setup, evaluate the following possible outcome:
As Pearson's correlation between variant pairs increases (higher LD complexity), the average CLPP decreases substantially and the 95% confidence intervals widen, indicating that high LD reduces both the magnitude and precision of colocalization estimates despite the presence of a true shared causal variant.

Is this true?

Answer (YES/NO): YES